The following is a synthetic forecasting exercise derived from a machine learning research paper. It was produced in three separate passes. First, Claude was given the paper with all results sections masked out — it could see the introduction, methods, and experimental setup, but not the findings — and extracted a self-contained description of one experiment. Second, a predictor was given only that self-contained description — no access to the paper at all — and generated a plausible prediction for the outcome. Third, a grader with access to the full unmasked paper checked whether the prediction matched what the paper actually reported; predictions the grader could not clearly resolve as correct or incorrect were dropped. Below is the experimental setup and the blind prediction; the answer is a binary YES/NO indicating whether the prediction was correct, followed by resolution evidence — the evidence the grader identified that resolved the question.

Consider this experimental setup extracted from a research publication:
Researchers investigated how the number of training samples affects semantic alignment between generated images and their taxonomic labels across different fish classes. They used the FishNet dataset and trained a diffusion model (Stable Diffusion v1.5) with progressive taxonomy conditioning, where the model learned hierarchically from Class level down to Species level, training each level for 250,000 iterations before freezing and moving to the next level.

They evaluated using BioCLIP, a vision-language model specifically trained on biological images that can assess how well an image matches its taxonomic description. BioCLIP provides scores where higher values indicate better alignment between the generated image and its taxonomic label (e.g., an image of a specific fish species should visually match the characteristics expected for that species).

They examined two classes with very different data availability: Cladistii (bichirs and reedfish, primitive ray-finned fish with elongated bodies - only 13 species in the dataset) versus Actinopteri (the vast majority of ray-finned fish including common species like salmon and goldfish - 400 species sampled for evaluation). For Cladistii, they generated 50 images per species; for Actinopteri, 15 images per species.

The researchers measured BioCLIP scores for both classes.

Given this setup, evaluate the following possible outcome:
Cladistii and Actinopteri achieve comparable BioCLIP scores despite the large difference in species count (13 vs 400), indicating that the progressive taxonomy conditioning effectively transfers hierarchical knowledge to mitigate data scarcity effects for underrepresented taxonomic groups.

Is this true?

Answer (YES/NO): NO